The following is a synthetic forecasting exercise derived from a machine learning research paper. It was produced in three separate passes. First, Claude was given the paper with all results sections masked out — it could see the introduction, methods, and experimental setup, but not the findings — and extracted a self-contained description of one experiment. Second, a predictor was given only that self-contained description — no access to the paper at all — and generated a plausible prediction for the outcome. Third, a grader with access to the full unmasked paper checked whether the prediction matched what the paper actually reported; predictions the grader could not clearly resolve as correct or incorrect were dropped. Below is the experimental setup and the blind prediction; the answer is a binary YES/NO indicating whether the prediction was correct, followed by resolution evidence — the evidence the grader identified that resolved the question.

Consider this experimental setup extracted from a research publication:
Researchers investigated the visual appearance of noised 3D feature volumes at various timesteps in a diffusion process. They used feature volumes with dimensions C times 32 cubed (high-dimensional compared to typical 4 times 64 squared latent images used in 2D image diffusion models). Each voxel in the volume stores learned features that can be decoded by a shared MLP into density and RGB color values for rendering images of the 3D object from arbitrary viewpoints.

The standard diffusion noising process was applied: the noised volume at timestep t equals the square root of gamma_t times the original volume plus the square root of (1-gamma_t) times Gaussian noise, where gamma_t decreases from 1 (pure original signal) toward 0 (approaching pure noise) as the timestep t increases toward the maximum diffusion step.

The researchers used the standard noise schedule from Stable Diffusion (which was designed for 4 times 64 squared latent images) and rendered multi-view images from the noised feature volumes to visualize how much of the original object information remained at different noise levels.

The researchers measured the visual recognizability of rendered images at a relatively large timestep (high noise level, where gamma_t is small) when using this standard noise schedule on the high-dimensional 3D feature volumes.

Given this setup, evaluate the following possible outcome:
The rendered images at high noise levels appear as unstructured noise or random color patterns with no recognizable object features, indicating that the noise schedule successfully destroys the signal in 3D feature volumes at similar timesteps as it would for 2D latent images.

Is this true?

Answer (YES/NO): NO